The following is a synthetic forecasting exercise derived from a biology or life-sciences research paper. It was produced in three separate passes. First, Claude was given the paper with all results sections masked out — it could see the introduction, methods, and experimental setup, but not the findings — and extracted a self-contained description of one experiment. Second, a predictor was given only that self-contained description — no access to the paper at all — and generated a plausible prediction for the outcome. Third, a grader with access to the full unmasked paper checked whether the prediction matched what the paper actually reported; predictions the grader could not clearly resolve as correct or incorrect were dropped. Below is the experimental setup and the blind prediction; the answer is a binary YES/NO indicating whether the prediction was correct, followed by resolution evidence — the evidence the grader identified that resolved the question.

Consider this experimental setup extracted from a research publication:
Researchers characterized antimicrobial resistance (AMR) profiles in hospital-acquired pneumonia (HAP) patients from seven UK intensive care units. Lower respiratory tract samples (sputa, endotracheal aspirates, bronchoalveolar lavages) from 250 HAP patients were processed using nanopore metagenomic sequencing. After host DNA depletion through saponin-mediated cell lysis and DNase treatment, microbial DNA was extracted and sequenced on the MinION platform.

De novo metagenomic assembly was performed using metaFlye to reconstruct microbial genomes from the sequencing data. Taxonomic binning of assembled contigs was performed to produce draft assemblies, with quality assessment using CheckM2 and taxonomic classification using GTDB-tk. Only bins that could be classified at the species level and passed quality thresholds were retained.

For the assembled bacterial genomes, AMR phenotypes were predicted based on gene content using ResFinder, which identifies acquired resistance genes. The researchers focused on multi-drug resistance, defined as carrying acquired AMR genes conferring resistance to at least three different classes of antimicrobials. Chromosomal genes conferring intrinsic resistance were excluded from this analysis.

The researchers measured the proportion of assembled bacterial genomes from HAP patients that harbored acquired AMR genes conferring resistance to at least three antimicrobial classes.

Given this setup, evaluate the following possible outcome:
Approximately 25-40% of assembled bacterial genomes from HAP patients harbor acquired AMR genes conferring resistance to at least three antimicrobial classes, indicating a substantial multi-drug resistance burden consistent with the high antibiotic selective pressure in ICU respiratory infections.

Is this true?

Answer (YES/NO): NO